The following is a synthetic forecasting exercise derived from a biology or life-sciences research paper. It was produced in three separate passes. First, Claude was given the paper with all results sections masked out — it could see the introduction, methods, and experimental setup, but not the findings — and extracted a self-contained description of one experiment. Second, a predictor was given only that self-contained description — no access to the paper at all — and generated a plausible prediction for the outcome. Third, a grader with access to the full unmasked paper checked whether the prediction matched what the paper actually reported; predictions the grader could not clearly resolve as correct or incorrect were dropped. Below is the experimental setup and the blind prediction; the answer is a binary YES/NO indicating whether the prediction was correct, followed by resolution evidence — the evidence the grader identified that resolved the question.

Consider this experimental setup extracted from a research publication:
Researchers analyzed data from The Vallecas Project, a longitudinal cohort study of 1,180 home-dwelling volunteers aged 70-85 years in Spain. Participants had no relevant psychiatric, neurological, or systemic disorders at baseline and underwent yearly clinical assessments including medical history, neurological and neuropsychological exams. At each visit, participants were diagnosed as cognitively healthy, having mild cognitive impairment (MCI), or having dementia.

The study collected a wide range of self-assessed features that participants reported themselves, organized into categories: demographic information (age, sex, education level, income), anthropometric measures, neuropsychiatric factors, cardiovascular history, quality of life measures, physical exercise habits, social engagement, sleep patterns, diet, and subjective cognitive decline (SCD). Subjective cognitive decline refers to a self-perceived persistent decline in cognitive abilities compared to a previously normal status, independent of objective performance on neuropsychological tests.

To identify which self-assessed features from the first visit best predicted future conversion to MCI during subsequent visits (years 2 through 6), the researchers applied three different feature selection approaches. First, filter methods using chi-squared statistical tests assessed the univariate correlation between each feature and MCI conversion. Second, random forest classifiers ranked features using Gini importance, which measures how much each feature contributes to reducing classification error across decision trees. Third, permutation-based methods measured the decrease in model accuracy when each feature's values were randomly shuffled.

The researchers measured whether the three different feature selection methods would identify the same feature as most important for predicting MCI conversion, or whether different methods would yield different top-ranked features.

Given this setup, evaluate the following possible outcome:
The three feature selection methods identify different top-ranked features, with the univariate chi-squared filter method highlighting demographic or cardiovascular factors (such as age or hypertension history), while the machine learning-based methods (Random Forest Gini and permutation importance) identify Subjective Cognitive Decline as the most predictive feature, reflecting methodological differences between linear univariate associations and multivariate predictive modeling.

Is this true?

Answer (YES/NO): NO